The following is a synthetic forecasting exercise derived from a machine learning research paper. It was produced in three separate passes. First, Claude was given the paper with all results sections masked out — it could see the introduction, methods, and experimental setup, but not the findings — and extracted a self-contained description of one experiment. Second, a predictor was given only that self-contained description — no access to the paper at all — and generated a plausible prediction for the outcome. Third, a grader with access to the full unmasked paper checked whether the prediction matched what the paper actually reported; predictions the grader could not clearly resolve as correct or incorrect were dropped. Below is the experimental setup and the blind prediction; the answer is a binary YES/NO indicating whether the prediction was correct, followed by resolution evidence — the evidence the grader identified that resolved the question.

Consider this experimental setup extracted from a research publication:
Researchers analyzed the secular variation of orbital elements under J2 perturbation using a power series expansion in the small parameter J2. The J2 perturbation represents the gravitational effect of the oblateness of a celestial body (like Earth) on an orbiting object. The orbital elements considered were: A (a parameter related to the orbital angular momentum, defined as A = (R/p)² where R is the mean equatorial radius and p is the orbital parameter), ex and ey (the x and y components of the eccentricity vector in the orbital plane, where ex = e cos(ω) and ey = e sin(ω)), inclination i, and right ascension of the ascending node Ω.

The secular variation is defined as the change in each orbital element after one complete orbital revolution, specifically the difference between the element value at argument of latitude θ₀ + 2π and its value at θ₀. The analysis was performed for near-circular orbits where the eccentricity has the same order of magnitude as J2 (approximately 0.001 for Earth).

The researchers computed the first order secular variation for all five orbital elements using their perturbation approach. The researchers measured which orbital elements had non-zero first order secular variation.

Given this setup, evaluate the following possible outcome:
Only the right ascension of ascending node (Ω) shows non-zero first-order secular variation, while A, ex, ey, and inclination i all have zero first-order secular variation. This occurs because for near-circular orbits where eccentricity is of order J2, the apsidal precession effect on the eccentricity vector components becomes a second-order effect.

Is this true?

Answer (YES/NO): YES